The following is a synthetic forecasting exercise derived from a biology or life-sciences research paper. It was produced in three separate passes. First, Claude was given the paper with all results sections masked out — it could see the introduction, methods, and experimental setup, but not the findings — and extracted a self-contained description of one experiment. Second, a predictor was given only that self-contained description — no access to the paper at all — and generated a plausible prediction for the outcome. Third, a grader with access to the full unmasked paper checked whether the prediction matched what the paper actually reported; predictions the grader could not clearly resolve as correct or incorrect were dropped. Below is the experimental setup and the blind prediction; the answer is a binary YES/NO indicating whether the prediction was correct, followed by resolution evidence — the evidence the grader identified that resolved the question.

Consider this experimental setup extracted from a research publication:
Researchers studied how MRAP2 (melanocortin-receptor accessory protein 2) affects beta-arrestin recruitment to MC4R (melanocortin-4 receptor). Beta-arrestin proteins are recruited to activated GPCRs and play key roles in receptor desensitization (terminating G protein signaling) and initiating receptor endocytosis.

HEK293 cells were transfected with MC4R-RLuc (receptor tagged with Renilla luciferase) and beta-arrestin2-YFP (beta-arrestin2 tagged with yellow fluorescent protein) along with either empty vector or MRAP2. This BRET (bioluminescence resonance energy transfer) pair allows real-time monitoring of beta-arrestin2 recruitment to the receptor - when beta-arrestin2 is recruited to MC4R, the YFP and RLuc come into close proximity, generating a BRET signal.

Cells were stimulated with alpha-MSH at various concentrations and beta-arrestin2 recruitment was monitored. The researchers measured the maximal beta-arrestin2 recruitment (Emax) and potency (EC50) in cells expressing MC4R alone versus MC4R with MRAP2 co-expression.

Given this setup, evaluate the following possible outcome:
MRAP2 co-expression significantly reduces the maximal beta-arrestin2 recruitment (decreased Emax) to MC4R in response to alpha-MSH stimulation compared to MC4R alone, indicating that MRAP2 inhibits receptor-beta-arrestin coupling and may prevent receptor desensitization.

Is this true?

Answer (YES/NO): YES